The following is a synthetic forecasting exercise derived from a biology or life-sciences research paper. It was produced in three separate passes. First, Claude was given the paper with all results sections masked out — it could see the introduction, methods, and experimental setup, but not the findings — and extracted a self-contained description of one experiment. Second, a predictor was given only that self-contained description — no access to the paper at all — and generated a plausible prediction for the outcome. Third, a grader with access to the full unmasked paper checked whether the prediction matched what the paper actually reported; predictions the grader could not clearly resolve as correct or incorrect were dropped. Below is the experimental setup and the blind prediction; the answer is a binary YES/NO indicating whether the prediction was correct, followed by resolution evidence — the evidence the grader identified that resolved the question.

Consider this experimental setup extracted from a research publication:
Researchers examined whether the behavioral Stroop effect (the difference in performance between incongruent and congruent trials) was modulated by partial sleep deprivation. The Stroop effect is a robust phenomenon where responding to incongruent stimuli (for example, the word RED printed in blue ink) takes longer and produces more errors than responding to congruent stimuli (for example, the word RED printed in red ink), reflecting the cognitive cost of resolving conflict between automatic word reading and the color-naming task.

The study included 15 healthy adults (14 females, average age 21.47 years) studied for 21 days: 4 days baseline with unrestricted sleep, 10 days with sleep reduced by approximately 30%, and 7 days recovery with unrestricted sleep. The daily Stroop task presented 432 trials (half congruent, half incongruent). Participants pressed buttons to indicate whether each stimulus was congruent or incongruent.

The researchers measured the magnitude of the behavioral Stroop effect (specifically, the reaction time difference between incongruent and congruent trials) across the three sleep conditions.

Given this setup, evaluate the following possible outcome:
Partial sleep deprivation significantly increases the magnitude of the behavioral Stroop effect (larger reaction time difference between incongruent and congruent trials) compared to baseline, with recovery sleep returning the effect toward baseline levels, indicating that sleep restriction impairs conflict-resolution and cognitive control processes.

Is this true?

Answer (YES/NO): NO